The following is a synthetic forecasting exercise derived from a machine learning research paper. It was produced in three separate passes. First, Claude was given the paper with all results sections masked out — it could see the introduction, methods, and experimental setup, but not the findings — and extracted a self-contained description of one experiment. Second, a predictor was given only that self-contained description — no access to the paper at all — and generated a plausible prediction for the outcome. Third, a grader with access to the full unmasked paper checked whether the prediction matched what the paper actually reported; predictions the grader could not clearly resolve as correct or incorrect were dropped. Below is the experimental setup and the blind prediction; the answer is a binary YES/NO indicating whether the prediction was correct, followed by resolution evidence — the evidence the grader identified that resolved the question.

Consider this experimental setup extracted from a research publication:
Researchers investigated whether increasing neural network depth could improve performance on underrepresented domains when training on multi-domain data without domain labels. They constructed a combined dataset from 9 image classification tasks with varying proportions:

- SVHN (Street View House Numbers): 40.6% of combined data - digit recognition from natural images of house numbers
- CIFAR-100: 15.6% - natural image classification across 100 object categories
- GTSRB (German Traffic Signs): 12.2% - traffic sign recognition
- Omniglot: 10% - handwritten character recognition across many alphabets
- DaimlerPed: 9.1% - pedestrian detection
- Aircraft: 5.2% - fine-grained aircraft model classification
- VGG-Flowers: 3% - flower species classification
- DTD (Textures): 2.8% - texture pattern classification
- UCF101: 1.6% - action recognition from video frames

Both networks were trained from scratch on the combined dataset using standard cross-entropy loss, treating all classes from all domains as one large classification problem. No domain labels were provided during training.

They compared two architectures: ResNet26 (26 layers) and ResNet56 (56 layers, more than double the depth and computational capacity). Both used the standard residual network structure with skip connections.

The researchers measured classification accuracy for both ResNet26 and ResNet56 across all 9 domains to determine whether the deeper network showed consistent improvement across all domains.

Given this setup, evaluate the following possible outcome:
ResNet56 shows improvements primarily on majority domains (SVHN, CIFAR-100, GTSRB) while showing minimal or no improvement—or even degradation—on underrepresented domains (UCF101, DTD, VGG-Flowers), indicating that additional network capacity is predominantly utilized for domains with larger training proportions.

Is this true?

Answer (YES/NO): NO